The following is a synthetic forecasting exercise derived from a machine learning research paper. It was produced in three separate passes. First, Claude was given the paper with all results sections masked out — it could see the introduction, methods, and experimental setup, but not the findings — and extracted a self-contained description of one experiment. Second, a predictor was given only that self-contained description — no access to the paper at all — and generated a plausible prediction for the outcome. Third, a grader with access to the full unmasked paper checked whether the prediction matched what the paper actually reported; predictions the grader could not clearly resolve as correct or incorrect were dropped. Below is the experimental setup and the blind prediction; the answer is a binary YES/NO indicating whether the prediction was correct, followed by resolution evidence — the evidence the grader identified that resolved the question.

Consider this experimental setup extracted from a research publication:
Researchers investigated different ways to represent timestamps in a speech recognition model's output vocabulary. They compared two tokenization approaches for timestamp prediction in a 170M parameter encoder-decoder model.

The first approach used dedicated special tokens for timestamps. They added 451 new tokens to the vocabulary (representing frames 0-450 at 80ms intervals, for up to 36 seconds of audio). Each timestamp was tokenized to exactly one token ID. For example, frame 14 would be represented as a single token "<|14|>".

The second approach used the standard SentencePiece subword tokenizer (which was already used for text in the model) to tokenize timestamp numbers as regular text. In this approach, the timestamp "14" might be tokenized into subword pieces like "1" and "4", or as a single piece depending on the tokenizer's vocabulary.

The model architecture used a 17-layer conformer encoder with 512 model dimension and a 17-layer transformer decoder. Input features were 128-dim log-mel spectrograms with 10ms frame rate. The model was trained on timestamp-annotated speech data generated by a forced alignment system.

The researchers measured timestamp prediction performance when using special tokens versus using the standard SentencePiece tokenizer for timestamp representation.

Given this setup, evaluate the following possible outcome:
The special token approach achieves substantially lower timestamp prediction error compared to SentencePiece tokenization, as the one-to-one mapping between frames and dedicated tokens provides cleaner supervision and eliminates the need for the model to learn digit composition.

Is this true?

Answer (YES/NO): YES